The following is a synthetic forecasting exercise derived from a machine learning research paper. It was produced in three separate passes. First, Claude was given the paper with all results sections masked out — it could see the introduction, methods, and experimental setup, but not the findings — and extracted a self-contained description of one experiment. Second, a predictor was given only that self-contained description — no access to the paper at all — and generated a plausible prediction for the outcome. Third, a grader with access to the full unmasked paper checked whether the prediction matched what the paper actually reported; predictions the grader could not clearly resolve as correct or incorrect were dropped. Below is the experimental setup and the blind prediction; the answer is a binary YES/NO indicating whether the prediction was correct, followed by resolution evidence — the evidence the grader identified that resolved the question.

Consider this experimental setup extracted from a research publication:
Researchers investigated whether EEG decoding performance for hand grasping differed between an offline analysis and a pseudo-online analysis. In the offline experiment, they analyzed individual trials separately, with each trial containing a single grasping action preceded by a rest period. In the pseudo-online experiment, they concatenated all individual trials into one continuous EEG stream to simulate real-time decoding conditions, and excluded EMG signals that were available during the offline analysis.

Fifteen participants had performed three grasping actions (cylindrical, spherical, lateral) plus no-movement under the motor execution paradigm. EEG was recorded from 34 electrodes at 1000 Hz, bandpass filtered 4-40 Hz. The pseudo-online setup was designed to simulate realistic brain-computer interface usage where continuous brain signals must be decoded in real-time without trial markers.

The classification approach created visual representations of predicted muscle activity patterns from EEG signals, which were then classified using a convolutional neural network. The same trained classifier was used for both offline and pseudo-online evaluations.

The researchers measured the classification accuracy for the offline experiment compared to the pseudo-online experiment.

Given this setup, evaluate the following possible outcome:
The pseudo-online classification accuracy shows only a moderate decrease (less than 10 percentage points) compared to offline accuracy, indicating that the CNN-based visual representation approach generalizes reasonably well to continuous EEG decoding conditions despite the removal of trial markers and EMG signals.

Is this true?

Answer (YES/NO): YES